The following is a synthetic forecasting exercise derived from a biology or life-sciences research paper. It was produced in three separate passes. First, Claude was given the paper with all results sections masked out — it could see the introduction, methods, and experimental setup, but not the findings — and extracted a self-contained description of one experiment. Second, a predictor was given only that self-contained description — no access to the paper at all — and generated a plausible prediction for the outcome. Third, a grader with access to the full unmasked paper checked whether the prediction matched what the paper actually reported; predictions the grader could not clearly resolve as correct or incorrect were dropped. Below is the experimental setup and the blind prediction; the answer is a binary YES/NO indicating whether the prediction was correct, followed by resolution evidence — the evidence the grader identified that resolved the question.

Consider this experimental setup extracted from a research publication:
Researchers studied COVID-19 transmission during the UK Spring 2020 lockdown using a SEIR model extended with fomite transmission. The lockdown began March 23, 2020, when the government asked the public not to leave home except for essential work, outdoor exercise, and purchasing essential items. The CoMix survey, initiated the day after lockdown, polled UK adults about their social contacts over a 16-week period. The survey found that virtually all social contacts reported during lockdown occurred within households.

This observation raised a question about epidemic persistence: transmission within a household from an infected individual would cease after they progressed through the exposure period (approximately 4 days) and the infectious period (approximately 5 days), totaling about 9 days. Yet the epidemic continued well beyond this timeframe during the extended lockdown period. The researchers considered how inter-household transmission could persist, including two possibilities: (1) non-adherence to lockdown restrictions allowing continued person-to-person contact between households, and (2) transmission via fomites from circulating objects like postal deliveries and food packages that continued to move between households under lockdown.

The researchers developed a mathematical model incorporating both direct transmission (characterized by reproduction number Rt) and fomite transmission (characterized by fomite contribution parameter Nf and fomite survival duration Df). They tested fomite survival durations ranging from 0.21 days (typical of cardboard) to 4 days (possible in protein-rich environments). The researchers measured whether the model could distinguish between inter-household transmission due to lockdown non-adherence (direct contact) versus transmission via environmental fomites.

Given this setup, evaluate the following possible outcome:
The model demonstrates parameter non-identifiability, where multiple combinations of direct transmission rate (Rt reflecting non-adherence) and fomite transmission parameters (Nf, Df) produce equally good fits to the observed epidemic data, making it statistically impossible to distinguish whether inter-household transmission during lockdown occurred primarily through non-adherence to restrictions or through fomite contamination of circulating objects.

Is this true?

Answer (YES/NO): YES